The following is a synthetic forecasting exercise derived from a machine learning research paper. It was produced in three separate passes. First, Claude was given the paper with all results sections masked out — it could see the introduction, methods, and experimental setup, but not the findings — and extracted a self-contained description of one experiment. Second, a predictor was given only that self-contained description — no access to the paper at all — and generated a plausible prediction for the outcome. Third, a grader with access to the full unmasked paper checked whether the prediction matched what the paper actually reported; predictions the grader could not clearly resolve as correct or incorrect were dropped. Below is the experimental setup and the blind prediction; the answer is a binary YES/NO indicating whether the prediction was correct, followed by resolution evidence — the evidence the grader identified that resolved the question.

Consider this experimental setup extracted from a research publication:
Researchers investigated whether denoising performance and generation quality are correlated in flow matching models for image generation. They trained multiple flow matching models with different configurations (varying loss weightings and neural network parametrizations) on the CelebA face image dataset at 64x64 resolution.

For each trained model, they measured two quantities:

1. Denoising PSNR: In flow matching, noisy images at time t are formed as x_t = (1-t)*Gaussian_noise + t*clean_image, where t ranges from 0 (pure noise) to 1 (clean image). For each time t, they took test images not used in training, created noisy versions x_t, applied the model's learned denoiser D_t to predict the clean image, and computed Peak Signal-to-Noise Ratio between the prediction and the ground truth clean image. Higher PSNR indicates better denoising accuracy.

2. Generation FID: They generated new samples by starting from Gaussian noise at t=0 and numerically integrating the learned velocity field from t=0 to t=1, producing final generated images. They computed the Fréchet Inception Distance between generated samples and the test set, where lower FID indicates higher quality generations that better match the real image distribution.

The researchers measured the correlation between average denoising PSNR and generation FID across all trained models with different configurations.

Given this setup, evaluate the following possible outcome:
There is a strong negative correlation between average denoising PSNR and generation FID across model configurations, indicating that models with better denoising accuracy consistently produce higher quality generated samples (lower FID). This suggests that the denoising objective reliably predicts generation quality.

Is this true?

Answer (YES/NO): NO